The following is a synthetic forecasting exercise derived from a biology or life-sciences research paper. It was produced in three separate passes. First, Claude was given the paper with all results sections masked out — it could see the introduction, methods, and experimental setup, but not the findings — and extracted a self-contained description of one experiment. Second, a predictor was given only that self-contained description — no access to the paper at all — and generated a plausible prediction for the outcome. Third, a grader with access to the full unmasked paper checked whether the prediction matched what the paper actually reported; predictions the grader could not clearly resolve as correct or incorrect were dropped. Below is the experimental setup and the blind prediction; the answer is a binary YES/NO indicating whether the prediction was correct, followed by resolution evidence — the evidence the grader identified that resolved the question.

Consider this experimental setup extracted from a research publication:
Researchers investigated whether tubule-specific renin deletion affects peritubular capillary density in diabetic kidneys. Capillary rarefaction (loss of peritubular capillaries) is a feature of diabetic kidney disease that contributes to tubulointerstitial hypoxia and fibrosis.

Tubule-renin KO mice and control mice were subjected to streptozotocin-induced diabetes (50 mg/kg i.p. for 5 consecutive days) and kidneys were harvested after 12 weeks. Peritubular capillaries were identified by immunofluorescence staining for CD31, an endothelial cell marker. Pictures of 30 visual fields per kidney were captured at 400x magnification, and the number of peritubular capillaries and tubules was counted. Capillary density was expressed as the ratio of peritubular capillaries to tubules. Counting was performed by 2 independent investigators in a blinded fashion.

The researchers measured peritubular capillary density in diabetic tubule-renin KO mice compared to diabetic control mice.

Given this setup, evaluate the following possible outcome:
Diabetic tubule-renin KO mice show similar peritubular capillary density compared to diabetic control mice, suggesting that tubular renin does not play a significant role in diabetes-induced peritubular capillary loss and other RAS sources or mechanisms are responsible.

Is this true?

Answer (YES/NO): NO